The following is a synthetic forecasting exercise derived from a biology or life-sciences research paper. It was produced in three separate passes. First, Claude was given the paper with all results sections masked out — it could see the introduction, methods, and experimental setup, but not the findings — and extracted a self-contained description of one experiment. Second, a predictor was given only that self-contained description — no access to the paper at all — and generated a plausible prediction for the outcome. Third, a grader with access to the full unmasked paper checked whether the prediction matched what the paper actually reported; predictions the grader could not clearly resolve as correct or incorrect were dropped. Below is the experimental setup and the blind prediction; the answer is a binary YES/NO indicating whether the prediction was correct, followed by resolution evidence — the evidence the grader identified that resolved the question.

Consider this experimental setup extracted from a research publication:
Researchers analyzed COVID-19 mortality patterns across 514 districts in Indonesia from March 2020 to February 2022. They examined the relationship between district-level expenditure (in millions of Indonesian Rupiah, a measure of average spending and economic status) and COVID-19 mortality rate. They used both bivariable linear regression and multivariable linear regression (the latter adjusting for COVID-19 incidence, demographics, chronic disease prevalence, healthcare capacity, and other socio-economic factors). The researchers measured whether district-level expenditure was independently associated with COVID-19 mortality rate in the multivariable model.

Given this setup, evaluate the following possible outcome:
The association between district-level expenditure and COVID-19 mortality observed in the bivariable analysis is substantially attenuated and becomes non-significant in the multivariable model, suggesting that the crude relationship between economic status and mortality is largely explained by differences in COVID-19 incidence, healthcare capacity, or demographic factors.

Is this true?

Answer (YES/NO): YES